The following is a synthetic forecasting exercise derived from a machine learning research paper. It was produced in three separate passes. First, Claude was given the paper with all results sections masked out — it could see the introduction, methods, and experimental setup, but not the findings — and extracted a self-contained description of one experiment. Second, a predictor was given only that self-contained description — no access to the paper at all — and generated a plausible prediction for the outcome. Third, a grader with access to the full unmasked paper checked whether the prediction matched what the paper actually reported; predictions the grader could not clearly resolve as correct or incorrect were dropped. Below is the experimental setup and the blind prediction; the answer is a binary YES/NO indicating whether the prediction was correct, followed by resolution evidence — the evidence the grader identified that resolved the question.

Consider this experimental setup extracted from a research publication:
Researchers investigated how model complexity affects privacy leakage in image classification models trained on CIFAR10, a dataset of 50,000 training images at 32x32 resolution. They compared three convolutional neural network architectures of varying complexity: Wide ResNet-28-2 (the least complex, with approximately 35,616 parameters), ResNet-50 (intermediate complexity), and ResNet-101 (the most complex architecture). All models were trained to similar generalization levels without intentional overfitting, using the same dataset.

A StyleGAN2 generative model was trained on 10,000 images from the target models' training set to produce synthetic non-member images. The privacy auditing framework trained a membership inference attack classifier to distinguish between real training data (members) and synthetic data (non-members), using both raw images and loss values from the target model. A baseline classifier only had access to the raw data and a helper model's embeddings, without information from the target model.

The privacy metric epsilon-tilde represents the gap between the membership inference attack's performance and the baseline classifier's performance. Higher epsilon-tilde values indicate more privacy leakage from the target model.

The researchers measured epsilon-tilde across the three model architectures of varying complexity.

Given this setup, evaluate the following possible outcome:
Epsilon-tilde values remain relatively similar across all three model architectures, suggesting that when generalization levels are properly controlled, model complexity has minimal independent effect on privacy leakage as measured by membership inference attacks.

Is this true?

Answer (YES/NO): NO